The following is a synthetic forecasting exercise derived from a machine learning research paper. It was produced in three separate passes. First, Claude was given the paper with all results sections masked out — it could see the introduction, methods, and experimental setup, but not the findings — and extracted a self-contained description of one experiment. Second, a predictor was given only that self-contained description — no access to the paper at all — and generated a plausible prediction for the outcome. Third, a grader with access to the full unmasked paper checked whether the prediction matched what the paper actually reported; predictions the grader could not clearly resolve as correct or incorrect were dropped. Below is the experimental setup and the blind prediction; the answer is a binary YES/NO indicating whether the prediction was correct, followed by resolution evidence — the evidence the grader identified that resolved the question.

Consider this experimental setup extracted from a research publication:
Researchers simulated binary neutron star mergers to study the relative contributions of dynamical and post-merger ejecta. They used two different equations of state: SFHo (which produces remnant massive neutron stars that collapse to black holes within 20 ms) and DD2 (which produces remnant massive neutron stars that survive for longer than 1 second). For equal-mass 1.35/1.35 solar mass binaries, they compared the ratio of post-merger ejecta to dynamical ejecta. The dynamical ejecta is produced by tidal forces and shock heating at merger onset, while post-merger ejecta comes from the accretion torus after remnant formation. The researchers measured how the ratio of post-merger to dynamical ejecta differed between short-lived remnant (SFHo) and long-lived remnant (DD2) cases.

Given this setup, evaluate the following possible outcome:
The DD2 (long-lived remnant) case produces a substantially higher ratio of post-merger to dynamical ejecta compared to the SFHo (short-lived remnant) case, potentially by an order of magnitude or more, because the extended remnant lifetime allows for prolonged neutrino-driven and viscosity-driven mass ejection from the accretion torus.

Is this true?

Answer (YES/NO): YES